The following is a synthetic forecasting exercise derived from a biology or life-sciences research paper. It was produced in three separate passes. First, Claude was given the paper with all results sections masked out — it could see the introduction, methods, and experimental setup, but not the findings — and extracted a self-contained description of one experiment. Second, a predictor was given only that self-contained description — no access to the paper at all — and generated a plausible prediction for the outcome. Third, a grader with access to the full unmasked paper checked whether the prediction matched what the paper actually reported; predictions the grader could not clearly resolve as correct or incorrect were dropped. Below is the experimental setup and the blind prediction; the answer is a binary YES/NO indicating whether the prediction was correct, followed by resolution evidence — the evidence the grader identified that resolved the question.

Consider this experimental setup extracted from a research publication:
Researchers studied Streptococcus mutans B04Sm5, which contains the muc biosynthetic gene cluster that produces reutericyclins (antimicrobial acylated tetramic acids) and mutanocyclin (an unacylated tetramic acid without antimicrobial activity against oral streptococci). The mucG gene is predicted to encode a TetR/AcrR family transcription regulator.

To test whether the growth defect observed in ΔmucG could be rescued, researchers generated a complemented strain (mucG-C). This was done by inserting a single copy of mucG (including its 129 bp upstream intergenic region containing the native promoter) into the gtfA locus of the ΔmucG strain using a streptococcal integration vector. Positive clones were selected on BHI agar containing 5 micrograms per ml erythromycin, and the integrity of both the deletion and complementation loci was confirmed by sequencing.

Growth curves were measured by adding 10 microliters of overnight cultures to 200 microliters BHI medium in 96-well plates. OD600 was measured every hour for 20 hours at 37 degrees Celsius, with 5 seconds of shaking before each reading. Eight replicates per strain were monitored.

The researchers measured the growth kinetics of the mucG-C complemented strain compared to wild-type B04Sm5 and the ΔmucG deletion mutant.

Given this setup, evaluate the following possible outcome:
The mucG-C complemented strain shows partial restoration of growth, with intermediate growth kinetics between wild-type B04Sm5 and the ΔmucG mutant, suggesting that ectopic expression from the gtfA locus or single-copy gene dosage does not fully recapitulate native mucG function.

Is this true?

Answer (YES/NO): NO